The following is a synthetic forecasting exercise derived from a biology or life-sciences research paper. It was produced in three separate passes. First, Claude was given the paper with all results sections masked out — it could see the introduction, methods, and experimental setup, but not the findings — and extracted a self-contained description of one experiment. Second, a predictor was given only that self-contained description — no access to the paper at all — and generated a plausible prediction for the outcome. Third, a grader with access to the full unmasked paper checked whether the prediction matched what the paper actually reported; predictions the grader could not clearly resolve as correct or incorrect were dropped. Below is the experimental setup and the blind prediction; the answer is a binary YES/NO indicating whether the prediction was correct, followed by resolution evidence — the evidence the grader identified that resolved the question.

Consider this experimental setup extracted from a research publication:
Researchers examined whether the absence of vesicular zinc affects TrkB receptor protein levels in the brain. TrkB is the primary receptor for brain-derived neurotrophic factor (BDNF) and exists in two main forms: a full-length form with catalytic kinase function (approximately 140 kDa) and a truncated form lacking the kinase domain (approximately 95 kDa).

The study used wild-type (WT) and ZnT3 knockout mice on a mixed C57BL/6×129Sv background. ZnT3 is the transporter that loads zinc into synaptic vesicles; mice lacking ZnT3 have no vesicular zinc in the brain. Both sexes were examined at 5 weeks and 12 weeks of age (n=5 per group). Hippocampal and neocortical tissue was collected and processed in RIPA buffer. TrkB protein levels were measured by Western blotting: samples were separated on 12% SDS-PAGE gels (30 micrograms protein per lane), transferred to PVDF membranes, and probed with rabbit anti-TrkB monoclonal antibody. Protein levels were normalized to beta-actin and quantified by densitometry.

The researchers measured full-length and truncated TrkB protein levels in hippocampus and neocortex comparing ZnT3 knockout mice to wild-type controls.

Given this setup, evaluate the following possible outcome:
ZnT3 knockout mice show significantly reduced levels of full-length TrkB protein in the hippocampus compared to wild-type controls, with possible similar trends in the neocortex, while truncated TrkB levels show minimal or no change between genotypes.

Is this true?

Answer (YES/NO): NO